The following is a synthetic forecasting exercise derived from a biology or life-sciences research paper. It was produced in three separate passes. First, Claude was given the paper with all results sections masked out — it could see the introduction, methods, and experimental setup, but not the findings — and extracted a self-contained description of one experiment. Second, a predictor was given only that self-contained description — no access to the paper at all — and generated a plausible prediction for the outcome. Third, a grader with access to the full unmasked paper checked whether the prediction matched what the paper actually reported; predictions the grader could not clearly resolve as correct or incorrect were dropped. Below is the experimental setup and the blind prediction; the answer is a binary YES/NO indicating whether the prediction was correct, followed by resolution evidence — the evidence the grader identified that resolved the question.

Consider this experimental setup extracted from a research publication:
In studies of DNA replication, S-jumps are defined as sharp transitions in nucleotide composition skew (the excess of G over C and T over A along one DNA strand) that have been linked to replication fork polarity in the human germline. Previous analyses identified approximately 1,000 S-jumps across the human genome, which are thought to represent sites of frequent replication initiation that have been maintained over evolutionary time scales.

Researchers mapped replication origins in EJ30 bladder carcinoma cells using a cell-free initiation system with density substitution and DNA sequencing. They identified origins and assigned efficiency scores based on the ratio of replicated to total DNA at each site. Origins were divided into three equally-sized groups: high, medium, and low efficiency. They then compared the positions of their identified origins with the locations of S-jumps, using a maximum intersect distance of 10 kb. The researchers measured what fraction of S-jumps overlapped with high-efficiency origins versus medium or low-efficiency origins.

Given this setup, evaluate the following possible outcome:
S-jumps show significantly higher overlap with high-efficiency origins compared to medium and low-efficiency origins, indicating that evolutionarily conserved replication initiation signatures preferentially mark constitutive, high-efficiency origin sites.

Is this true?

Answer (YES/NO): YES